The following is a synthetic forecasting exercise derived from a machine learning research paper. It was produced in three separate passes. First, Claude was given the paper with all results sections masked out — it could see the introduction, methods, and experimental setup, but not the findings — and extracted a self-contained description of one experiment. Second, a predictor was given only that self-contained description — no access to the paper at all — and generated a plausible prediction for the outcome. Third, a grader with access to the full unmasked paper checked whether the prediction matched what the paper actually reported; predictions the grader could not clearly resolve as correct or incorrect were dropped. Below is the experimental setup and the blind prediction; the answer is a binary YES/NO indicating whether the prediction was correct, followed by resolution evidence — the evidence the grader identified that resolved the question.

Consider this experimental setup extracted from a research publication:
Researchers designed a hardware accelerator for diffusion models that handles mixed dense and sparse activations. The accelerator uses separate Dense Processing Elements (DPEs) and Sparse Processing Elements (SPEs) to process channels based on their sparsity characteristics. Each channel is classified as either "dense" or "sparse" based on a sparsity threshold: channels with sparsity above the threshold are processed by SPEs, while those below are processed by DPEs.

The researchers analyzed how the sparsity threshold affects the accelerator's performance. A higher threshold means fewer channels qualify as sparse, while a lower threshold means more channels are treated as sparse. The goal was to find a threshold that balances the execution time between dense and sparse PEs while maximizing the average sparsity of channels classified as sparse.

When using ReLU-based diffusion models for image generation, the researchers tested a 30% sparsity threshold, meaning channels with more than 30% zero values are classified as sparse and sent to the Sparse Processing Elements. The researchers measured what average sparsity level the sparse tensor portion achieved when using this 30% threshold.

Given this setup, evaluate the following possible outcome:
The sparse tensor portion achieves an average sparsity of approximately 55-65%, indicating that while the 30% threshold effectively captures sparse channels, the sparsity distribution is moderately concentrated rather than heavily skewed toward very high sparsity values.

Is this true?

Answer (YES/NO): NO